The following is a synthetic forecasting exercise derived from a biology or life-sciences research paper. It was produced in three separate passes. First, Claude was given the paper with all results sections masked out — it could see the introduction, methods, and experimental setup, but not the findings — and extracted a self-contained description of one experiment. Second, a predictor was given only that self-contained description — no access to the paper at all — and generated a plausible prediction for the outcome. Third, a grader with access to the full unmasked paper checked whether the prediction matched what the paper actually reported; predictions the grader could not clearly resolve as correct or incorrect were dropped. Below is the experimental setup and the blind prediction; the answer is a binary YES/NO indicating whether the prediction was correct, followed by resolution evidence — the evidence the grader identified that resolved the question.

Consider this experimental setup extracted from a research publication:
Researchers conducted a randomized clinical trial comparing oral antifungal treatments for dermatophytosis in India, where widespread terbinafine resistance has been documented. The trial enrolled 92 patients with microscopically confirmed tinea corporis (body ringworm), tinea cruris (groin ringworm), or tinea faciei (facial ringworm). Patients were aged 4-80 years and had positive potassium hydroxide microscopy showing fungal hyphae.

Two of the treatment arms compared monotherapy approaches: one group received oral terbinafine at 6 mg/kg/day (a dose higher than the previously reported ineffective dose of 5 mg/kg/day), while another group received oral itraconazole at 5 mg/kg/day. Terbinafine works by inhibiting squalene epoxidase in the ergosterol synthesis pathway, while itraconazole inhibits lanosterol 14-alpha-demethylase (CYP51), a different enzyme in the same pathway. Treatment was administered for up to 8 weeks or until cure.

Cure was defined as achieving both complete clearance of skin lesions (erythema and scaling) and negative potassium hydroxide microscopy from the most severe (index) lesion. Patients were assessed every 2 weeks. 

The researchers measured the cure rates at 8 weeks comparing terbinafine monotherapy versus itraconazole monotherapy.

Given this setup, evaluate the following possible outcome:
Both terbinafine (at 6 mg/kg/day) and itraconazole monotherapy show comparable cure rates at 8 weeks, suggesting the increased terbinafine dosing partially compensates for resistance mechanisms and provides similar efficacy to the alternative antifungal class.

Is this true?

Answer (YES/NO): NO